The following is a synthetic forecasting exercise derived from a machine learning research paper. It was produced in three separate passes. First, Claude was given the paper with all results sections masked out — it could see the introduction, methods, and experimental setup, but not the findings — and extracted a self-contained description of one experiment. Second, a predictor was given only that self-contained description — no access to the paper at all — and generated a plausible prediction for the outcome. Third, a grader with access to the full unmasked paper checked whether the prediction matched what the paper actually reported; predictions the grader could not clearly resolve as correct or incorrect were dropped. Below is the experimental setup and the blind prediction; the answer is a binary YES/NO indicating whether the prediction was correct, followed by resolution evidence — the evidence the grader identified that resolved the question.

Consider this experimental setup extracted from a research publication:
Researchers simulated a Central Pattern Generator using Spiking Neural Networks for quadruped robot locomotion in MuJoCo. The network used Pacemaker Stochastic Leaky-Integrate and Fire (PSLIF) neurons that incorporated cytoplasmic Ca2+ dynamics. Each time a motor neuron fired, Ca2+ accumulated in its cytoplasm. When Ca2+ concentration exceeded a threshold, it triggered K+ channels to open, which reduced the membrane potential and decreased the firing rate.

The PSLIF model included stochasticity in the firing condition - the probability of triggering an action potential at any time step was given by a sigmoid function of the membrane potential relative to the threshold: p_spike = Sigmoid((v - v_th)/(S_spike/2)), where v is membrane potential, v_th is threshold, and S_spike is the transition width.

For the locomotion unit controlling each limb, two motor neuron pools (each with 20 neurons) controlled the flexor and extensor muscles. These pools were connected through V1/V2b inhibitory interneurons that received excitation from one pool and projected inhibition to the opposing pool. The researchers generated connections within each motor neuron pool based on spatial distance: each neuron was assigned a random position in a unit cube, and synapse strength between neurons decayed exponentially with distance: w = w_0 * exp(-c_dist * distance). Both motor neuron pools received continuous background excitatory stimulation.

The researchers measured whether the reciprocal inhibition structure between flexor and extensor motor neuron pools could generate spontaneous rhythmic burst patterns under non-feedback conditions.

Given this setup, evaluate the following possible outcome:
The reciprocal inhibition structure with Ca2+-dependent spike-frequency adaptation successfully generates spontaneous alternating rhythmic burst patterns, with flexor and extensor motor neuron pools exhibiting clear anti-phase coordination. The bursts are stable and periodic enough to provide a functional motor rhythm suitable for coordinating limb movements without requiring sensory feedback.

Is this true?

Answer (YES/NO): YES